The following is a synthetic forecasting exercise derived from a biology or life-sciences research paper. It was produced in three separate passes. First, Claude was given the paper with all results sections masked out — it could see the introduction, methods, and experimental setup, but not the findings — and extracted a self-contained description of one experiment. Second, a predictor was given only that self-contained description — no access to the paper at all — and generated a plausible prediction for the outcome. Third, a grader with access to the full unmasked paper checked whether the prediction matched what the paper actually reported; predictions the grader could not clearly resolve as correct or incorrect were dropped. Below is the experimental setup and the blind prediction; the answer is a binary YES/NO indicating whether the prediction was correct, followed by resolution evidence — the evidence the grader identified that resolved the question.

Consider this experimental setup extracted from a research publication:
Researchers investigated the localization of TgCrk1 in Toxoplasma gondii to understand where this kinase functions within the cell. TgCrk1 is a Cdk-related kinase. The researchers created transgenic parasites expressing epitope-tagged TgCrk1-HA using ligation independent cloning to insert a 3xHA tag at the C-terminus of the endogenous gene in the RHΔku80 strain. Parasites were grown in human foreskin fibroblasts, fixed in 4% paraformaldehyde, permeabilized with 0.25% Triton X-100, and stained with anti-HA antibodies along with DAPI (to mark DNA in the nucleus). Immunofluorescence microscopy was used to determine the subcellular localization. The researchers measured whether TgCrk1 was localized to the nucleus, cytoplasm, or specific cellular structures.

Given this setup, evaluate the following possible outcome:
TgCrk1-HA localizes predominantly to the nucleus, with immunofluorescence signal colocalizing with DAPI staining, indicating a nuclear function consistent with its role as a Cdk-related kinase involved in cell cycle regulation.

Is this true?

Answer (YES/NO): YES